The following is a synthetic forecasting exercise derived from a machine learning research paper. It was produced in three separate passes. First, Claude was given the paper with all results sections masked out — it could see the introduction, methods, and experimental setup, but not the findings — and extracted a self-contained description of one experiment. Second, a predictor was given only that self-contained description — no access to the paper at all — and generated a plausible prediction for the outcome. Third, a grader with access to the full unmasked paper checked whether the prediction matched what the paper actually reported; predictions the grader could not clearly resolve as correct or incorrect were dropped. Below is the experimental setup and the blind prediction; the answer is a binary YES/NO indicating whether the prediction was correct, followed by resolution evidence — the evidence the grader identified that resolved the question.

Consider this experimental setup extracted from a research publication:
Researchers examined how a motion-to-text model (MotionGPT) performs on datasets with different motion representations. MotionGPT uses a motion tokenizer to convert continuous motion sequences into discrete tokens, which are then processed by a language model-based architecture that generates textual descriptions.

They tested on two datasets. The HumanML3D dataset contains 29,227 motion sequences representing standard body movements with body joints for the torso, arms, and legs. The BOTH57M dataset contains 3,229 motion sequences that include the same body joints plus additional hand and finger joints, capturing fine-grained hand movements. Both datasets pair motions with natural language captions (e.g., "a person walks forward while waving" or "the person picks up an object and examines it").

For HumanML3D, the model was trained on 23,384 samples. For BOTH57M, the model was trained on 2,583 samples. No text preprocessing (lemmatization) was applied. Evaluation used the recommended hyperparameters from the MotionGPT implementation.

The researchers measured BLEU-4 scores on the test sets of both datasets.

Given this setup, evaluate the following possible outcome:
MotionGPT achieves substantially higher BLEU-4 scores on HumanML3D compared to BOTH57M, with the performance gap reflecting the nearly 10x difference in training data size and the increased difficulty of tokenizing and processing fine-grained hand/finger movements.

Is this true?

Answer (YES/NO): YES